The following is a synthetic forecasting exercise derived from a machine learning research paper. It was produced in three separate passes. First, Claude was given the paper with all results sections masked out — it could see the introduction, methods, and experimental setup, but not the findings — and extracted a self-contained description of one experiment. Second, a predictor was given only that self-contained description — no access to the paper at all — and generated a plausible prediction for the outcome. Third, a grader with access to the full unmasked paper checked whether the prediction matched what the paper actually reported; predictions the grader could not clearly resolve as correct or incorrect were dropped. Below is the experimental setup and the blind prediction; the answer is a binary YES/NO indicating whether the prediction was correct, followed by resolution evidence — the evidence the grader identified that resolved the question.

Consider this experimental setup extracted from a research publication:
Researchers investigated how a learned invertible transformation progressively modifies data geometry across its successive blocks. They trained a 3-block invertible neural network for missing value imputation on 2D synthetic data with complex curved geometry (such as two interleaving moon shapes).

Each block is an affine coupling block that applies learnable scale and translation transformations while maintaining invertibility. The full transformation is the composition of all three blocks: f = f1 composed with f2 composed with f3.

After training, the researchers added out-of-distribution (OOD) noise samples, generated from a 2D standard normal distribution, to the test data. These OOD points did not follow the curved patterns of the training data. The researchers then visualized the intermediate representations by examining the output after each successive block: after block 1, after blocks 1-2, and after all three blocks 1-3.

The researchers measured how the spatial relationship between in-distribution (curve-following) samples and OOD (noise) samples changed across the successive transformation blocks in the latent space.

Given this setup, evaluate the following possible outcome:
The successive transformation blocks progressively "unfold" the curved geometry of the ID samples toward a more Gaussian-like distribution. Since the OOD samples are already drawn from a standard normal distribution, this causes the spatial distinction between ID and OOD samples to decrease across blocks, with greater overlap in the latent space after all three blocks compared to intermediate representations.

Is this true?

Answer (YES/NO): NO